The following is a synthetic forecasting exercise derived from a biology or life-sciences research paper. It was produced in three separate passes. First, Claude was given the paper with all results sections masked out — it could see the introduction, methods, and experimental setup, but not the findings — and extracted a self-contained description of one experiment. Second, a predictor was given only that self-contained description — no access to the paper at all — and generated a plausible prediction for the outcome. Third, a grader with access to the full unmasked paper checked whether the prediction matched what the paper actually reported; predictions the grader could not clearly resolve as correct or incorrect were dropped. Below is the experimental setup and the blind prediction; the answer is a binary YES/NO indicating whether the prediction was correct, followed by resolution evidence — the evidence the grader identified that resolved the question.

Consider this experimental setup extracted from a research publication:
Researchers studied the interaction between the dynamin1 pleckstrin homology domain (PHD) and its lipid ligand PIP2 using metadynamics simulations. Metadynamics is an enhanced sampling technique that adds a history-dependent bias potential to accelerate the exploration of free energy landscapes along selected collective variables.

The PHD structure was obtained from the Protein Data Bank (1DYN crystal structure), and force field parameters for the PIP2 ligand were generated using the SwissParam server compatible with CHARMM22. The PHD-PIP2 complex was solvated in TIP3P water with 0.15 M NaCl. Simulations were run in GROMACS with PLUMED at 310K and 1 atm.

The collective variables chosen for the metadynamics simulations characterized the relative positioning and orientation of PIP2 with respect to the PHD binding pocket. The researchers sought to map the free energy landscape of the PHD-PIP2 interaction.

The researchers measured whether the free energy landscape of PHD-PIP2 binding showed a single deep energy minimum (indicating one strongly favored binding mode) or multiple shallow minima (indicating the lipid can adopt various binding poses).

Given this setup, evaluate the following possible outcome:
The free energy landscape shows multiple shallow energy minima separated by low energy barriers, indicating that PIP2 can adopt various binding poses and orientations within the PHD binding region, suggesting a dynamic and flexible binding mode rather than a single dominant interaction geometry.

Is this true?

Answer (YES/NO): YES